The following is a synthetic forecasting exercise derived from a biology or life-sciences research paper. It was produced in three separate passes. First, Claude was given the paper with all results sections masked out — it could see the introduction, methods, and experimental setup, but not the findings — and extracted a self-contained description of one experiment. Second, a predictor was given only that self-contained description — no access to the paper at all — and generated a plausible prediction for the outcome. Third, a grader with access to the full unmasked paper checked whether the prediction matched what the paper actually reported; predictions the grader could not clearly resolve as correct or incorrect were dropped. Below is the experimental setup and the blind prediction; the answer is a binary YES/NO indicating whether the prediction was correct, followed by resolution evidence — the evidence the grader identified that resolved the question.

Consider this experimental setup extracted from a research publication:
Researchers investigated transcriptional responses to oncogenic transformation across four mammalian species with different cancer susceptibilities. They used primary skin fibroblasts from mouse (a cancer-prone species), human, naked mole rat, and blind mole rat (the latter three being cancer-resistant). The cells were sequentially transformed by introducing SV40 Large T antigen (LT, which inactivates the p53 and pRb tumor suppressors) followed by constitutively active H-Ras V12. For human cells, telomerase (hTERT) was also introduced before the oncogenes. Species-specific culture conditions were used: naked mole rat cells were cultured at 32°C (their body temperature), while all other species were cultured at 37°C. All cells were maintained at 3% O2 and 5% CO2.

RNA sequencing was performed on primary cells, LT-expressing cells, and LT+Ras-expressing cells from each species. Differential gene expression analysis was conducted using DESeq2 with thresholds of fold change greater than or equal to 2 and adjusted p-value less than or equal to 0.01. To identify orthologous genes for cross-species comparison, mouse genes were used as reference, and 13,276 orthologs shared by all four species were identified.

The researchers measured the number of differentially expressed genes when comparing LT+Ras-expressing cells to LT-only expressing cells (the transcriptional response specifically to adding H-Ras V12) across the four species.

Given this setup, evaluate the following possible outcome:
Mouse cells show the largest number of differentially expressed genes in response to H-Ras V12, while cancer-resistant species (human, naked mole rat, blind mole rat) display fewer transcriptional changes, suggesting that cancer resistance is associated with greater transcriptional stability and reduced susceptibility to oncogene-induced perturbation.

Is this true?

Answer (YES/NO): NO